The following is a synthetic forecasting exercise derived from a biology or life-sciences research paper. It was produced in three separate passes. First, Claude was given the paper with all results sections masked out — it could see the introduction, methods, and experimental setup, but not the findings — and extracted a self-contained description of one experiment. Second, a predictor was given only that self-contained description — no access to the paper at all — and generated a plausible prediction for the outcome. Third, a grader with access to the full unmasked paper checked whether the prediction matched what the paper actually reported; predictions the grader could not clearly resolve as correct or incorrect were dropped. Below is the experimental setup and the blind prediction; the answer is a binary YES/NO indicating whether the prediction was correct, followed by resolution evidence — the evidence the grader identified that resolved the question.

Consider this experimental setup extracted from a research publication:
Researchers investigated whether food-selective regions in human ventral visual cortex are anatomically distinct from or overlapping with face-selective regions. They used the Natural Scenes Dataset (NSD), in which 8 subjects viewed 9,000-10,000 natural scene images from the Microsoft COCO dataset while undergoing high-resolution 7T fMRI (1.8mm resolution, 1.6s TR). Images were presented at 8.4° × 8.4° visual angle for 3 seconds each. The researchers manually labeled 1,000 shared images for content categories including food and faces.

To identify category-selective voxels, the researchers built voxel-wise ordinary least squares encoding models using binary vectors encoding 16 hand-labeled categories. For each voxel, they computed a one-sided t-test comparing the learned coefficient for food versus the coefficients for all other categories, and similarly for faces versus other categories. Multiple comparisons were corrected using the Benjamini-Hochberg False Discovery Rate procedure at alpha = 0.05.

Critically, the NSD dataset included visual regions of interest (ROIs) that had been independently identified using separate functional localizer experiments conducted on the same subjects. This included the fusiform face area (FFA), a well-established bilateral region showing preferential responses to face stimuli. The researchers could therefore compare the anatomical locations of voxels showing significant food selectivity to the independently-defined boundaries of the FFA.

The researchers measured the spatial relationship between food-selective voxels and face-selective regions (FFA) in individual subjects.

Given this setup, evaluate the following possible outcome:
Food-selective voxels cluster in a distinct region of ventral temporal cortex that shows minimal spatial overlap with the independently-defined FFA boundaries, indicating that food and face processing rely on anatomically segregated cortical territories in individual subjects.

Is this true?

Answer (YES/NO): YES